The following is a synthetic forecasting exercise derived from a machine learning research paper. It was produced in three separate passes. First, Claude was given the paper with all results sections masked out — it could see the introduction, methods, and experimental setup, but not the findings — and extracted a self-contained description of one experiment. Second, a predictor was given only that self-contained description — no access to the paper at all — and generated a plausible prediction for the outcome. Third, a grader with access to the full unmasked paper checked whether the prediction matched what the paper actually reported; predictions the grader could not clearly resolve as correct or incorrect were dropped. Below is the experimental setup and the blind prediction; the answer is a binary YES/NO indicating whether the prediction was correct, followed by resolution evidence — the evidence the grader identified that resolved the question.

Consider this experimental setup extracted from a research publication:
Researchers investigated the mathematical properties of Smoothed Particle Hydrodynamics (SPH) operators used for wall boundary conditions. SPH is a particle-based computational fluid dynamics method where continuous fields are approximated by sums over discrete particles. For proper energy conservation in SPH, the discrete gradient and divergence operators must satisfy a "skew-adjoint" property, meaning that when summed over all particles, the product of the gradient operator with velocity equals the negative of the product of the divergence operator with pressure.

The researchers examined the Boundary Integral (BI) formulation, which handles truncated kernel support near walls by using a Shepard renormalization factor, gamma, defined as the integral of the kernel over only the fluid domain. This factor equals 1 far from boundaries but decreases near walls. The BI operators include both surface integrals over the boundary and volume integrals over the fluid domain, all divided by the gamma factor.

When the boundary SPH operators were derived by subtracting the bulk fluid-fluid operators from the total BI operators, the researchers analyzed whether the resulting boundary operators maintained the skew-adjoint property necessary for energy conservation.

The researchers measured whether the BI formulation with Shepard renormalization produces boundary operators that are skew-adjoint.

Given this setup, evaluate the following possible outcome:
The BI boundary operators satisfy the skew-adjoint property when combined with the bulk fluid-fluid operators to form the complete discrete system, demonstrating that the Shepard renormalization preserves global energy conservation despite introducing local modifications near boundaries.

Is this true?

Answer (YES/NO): NO